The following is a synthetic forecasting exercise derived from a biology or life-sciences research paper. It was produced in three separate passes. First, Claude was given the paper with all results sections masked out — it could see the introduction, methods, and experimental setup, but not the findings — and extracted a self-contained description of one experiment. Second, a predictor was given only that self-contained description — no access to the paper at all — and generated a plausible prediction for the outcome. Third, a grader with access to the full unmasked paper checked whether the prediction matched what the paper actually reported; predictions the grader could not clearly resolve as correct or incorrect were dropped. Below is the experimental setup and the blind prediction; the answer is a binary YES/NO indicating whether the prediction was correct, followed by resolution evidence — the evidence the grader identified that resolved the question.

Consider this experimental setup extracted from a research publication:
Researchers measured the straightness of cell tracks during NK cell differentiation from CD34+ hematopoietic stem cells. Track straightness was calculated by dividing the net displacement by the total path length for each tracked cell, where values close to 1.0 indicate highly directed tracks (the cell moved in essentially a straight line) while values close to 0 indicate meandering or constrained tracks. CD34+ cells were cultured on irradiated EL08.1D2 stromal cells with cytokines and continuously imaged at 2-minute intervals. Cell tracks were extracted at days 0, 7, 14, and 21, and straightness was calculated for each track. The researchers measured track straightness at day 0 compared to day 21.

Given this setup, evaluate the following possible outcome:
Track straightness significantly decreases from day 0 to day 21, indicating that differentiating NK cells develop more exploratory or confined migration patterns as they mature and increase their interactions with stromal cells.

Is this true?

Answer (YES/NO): NO